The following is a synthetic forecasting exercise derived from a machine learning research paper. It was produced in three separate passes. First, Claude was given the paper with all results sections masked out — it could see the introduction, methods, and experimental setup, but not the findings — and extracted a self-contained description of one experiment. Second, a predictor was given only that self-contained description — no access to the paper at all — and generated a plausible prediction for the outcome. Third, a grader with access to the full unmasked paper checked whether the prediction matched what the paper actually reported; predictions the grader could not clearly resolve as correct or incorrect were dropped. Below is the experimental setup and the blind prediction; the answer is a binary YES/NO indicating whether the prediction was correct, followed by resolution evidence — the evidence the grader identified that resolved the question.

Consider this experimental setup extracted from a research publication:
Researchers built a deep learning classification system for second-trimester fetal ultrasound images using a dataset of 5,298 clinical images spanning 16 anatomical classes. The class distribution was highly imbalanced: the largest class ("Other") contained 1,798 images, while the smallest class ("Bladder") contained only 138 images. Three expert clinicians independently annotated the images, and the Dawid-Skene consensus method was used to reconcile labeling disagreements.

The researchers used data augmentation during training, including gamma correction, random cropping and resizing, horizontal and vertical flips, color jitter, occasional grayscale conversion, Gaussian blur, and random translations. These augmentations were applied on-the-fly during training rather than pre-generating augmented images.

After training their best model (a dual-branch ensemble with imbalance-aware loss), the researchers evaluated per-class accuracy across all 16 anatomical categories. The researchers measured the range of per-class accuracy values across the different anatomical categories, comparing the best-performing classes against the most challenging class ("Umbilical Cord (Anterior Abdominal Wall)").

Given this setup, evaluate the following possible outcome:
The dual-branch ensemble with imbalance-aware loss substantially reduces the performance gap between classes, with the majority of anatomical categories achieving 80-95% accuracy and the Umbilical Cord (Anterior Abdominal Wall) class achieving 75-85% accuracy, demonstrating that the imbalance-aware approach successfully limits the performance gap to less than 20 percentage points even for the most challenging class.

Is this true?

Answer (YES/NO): NO